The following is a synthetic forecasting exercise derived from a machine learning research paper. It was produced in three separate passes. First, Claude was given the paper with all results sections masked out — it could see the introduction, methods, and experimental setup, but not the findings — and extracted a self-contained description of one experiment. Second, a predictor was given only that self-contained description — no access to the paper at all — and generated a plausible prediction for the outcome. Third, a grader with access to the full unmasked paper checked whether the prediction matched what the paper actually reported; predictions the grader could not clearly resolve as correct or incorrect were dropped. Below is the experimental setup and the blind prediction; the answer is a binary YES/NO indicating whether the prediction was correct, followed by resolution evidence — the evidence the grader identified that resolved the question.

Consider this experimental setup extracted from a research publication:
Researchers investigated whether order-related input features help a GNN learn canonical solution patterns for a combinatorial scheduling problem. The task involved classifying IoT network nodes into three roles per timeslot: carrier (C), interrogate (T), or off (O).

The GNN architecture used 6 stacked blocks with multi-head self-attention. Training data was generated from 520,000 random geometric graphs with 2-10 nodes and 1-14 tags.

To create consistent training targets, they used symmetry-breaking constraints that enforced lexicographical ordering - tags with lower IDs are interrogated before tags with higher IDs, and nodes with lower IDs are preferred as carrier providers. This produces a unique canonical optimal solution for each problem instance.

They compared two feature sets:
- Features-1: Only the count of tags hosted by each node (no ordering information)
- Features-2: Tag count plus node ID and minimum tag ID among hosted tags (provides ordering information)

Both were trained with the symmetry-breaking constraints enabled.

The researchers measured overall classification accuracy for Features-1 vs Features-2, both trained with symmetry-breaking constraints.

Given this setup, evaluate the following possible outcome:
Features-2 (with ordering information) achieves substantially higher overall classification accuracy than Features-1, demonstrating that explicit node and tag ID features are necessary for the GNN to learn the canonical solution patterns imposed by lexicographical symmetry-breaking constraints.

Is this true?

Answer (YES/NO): YES